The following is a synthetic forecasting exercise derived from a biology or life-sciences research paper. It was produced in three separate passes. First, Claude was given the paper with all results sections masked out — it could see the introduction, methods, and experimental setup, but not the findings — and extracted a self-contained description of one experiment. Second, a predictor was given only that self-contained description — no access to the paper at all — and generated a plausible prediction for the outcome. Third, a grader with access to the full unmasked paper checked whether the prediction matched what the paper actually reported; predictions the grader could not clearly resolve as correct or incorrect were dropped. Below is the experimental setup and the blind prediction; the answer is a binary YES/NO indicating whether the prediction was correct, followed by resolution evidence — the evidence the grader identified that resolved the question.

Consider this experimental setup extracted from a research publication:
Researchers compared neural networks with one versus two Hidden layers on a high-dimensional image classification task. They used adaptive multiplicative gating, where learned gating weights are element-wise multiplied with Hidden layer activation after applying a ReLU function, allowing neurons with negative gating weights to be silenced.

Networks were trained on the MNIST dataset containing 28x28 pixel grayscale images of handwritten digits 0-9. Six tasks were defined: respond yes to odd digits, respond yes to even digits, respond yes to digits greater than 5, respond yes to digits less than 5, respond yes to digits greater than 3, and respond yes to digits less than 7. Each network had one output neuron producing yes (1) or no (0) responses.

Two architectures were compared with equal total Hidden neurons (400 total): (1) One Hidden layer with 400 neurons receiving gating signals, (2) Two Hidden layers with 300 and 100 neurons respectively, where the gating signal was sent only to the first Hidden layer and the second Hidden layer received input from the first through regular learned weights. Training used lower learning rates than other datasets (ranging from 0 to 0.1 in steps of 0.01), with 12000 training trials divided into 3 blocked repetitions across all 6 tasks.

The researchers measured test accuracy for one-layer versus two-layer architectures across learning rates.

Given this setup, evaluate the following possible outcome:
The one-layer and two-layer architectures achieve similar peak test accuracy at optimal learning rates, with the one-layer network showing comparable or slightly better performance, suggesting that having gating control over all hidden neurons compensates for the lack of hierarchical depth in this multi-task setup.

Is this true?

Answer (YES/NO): NO